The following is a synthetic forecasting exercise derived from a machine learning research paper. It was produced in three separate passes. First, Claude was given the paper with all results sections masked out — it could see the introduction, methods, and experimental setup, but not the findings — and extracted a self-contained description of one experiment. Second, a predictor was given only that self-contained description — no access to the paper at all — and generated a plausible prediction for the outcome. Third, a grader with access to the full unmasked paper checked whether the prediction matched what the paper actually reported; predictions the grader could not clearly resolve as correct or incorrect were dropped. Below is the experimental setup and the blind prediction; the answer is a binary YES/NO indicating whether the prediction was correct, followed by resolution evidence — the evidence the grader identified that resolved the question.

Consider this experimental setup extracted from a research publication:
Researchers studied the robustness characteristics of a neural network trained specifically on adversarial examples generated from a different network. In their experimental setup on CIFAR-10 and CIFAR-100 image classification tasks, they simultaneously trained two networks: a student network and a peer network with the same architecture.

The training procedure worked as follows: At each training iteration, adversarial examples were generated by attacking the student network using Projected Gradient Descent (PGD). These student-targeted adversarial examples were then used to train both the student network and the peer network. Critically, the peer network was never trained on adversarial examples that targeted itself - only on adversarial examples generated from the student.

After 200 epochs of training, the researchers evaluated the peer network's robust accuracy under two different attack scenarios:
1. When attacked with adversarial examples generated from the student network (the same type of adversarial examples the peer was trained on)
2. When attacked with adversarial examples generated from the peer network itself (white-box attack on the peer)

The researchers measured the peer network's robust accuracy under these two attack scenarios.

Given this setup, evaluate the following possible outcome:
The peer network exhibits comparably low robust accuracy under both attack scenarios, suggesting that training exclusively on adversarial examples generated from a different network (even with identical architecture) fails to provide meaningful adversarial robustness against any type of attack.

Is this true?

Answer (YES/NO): NO